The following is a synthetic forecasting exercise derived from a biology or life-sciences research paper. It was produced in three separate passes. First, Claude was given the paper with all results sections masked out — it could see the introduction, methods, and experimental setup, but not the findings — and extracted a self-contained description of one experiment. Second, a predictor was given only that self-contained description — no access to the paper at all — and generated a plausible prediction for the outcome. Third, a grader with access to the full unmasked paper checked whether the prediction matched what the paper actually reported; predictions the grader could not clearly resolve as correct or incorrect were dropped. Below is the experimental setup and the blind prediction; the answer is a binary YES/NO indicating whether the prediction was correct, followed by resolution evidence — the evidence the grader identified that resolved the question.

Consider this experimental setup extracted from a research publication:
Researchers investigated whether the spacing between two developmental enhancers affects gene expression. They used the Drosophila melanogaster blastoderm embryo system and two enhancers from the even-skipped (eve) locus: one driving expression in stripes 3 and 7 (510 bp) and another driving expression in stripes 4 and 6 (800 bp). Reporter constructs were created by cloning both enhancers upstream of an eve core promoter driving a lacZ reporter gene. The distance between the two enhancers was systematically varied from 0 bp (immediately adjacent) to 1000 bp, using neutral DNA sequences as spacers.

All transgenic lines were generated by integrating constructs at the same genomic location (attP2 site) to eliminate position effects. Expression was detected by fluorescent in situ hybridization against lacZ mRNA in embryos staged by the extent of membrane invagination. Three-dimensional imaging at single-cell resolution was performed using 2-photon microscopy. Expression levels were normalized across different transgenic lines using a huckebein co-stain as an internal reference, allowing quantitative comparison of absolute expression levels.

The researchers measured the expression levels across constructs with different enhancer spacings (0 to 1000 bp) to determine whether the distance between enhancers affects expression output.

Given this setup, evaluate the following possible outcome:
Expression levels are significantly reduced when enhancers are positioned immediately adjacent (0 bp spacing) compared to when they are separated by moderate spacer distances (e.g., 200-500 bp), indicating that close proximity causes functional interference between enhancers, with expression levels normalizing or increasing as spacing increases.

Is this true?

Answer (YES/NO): NO